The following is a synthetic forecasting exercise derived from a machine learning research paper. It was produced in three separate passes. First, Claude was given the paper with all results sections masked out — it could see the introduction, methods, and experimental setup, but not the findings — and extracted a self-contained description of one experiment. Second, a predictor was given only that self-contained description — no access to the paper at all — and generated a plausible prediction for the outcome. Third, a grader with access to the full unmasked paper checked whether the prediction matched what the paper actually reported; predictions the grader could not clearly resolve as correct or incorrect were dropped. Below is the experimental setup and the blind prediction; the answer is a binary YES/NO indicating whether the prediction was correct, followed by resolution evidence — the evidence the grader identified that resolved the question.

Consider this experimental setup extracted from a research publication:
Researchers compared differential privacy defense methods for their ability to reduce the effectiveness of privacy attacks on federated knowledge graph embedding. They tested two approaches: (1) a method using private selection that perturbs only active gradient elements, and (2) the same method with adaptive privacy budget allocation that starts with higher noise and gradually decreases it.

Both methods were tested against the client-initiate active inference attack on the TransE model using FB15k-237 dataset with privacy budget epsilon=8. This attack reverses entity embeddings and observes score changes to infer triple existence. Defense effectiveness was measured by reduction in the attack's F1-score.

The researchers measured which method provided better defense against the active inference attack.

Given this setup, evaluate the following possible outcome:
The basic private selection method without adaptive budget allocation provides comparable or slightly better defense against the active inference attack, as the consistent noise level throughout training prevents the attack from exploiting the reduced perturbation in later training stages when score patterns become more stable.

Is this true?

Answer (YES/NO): NO